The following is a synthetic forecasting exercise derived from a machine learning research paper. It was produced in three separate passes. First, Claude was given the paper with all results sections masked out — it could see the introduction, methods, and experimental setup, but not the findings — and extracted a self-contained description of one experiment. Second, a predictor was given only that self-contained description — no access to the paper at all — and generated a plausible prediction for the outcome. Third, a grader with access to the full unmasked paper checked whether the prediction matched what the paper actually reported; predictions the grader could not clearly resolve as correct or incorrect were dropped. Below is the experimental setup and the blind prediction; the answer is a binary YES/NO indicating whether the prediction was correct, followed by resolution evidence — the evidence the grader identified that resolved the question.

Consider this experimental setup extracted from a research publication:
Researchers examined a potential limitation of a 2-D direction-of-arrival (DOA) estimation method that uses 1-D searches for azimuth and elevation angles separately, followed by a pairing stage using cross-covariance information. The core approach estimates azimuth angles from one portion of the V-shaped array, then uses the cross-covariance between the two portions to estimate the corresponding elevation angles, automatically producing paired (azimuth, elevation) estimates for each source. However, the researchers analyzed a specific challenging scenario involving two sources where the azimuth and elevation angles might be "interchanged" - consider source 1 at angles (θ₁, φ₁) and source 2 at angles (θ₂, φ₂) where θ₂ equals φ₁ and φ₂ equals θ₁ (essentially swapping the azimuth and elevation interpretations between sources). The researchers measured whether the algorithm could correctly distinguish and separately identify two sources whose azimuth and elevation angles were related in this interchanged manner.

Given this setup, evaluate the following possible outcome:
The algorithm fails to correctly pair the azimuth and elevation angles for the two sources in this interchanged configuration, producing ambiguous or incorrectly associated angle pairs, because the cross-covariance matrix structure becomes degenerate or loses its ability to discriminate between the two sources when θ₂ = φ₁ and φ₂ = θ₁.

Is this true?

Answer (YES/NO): YES